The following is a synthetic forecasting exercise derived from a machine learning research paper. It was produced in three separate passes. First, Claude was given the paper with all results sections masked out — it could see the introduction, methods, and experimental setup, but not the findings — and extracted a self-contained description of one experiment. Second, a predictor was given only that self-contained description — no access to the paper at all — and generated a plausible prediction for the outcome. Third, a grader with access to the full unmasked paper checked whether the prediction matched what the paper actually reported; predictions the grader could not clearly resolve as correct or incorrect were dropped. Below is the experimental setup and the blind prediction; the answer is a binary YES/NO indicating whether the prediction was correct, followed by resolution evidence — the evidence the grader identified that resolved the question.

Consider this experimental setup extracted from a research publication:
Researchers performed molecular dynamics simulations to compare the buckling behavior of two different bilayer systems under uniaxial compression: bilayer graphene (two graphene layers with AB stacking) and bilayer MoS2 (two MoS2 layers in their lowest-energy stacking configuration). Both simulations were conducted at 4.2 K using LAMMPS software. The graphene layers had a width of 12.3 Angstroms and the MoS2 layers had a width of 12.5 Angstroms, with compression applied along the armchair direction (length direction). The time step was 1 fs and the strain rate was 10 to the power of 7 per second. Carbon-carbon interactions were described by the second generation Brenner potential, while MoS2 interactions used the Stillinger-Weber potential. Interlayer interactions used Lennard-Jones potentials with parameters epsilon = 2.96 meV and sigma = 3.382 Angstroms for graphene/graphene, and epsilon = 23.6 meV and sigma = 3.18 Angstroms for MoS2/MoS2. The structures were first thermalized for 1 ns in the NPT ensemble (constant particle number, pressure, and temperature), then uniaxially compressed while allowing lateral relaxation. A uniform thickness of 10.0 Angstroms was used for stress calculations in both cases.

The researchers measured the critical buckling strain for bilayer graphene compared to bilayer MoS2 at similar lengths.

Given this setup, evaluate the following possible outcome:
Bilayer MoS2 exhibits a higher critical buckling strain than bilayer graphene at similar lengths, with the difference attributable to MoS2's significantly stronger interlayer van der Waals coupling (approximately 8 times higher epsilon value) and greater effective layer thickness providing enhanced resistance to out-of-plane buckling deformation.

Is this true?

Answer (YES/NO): NO